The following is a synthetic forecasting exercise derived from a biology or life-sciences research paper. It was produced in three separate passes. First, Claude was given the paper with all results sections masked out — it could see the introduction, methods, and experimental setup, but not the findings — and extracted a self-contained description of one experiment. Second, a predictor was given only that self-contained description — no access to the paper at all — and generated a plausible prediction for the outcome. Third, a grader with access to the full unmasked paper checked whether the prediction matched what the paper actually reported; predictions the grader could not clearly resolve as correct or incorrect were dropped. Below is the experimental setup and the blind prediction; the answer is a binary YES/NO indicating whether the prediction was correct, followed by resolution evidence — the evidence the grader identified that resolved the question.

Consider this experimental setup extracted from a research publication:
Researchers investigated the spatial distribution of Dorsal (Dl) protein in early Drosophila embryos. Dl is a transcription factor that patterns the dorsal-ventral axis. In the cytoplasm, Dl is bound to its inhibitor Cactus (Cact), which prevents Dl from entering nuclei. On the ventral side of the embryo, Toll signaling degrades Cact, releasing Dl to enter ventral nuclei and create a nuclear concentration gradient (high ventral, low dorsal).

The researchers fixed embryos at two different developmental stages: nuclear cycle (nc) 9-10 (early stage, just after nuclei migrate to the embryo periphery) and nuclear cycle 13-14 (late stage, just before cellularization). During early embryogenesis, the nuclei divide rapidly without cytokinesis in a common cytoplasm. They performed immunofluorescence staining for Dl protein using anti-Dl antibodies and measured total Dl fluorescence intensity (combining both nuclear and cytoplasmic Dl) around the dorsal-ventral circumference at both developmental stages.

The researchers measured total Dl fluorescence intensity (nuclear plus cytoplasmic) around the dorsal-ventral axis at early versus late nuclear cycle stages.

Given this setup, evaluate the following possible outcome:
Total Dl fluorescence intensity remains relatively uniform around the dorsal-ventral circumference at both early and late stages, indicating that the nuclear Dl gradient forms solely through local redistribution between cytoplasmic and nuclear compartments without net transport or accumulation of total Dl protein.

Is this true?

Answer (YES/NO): NO